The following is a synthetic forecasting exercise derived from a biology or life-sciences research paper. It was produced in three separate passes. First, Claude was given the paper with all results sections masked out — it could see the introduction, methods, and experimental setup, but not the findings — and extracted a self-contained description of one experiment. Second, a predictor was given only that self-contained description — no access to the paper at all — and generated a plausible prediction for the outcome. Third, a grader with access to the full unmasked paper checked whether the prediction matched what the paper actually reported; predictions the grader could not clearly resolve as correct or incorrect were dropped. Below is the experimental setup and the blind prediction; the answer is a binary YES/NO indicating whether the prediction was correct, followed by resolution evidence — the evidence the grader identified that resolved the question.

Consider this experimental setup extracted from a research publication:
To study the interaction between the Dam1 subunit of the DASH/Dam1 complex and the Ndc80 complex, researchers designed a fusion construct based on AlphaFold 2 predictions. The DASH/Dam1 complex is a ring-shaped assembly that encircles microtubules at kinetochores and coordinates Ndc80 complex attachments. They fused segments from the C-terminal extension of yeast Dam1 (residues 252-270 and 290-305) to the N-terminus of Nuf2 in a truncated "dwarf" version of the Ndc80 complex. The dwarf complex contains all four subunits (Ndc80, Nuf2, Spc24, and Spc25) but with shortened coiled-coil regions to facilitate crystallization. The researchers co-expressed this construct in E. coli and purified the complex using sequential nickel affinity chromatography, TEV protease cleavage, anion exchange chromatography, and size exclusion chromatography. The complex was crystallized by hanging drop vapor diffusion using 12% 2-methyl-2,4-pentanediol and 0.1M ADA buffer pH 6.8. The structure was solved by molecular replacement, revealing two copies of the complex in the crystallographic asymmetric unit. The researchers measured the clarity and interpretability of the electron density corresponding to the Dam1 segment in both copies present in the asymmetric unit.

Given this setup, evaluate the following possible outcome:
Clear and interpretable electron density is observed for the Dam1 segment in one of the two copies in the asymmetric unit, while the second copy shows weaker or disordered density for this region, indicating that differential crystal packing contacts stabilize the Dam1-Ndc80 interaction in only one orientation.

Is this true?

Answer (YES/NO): YES